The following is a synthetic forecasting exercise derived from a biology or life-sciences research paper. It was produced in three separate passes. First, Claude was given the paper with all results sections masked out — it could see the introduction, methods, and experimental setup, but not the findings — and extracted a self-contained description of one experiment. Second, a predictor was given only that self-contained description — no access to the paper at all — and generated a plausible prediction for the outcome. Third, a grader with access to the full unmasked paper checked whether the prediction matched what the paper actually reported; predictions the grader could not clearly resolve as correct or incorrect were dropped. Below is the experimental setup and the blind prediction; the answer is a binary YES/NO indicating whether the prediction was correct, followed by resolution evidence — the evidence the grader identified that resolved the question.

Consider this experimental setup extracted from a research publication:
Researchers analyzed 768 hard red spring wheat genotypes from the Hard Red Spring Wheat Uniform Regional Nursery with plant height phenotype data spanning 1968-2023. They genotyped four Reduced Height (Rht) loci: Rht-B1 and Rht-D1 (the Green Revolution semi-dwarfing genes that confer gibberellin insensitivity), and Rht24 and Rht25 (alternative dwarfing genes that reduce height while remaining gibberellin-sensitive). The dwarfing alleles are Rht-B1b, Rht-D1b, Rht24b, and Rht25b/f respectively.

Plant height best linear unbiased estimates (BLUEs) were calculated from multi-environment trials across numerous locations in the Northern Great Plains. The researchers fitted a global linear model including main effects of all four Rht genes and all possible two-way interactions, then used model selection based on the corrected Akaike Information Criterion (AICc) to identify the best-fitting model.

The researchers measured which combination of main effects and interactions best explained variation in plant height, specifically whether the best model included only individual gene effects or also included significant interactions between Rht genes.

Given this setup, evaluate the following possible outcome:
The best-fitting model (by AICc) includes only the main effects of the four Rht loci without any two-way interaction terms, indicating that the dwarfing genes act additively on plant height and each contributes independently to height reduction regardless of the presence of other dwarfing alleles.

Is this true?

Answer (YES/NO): NO